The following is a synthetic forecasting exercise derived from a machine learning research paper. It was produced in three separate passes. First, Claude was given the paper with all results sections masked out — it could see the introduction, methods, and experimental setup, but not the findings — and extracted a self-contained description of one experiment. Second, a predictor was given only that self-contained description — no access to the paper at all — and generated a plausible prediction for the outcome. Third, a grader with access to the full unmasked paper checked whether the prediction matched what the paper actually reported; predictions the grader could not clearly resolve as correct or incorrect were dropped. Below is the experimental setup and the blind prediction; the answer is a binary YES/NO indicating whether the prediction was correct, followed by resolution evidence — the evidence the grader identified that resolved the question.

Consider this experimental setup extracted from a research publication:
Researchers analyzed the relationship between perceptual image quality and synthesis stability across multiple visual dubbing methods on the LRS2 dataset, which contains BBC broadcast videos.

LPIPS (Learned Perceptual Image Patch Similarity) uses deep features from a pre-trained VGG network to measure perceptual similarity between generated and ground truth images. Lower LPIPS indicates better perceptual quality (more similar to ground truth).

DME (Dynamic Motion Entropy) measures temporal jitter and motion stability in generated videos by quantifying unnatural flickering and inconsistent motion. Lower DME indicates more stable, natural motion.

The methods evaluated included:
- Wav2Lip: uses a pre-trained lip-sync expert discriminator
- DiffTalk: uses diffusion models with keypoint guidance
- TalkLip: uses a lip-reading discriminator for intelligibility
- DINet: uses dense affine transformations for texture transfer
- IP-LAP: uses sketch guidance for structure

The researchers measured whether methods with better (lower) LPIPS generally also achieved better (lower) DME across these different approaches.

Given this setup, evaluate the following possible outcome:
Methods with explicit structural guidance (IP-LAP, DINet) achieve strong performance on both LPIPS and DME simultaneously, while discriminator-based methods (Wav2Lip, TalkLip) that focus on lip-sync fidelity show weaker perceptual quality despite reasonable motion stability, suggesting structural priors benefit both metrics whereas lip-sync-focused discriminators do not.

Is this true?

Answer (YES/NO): NO